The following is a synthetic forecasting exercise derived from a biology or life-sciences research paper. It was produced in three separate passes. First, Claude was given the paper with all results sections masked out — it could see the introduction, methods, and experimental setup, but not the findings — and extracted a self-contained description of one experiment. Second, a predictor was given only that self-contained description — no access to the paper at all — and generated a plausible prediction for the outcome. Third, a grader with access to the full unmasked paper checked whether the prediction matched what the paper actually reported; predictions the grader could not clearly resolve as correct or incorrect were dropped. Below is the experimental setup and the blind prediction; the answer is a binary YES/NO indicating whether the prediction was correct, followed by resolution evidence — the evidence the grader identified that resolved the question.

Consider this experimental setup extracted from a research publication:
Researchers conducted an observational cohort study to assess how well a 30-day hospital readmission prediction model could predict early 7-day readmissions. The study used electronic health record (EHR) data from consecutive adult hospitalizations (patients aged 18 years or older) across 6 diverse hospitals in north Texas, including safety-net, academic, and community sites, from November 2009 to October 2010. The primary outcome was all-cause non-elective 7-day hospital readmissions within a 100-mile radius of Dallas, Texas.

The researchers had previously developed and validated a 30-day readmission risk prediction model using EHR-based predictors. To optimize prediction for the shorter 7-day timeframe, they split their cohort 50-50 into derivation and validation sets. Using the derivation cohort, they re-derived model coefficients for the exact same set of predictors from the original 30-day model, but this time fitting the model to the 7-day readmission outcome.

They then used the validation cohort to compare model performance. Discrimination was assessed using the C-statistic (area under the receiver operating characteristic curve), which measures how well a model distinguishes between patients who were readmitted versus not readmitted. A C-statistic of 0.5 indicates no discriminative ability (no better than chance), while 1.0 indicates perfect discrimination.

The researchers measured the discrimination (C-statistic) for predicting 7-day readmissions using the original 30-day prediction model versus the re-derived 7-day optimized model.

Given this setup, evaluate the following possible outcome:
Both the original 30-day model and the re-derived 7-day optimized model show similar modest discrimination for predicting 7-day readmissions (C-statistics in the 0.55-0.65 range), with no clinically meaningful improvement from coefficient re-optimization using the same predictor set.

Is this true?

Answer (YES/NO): NO